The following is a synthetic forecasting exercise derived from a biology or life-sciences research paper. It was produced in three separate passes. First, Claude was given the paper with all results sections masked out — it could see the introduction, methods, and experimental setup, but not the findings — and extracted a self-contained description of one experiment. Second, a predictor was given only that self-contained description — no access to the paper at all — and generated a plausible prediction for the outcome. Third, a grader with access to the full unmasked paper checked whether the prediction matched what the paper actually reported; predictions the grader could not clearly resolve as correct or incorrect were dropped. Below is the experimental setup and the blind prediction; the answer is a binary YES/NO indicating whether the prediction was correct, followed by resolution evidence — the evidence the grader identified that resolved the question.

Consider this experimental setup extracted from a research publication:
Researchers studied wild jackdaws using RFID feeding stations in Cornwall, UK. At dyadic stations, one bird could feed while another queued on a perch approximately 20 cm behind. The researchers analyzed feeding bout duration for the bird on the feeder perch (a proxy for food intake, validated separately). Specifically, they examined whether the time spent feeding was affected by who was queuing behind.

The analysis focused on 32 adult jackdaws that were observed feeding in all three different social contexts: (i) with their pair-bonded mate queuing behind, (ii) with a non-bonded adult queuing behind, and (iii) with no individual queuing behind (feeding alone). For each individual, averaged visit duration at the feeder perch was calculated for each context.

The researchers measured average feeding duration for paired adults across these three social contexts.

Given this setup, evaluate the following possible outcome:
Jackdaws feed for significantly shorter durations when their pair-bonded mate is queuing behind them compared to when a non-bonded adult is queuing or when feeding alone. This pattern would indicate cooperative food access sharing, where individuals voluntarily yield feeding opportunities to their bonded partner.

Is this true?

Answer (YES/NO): NO